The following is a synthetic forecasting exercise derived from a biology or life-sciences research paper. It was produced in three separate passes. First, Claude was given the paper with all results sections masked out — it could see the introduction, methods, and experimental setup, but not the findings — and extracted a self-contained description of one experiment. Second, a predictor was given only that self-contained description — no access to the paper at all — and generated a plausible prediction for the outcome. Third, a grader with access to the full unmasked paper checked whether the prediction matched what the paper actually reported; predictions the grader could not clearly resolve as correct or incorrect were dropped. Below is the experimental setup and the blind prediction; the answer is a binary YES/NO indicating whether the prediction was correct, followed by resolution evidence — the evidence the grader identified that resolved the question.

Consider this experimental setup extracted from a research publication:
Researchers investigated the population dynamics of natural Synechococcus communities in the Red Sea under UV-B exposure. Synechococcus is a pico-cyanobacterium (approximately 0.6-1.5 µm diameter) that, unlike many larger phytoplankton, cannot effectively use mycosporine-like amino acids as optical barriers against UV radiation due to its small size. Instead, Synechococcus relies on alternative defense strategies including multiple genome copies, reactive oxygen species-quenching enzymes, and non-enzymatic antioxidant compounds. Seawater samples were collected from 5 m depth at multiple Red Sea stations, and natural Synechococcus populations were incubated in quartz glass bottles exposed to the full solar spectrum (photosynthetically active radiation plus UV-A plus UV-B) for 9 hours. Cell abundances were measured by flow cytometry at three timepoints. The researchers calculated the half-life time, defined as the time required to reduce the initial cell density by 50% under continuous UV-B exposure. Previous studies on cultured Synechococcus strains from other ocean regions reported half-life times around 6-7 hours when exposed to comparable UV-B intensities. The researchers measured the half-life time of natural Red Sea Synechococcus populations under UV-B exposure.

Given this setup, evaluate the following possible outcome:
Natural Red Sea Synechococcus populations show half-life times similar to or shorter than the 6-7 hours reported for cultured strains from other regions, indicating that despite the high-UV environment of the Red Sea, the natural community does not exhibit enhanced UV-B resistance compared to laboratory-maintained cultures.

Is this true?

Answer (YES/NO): NO